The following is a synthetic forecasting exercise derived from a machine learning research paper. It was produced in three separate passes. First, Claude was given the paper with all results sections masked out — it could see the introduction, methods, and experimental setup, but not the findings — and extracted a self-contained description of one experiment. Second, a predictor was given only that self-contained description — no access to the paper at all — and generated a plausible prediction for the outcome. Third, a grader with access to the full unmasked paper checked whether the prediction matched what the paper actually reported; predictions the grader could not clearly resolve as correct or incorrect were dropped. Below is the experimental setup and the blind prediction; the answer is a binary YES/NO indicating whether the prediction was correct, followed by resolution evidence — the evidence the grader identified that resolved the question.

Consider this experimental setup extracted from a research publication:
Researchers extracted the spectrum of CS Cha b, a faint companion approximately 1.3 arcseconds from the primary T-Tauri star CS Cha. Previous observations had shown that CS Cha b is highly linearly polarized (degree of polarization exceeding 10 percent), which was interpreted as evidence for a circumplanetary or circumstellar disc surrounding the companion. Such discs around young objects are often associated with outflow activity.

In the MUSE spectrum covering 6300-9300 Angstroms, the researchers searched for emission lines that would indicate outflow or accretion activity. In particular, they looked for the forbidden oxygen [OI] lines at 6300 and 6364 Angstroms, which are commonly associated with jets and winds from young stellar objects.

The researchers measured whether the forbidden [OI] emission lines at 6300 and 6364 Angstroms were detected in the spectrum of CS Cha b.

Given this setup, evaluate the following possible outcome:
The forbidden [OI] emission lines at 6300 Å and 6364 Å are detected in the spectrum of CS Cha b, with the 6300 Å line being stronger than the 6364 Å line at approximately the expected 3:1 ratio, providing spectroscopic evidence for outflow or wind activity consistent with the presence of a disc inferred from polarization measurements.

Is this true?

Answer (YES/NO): YES